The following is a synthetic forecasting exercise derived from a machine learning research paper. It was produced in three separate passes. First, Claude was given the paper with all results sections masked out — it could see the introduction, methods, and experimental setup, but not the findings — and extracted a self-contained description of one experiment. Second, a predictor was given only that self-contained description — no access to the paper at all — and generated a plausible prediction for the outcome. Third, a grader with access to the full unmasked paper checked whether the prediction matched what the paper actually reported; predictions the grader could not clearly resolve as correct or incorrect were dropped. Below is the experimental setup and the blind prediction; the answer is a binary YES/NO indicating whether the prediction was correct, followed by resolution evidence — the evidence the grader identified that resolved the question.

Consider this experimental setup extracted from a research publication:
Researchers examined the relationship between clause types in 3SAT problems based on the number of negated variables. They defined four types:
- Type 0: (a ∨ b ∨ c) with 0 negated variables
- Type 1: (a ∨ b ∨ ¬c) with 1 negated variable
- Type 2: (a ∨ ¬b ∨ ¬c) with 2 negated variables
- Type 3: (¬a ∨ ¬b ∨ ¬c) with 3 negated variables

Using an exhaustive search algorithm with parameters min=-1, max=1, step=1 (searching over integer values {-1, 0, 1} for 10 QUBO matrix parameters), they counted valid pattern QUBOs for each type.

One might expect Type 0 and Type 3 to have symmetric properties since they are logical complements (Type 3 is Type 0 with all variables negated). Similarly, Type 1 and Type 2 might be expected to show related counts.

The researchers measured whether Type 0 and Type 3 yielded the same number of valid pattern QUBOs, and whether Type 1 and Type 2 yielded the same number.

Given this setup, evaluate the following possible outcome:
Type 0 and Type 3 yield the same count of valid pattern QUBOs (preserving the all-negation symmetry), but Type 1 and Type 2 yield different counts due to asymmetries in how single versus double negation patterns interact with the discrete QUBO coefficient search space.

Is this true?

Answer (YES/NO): NO